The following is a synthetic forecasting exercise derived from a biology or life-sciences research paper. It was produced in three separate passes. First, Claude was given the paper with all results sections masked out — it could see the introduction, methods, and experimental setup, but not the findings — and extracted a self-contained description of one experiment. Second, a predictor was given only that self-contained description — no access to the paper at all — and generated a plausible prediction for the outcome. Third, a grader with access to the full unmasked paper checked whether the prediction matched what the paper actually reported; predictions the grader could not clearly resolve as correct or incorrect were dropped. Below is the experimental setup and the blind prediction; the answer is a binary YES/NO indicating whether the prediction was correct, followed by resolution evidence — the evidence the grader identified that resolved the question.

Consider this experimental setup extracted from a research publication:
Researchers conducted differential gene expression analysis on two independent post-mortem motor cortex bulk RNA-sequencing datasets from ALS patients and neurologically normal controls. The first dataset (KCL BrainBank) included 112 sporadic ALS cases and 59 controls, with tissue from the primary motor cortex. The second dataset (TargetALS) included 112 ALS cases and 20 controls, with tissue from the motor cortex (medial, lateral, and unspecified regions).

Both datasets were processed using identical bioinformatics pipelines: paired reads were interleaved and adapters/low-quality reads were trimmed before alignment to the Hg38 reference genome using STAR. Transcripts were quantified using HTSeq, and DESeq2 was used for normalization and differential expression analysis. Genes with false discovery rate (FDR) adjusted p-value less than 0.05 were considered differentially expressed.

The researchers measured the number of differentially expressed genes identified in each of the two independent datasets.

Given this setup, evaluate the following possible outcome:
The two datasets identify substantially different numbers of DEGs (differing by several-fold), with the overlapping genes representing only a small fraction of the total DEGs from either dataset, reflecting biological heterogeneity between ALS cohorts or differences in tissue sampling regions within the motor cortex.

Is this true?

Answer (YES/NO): YES